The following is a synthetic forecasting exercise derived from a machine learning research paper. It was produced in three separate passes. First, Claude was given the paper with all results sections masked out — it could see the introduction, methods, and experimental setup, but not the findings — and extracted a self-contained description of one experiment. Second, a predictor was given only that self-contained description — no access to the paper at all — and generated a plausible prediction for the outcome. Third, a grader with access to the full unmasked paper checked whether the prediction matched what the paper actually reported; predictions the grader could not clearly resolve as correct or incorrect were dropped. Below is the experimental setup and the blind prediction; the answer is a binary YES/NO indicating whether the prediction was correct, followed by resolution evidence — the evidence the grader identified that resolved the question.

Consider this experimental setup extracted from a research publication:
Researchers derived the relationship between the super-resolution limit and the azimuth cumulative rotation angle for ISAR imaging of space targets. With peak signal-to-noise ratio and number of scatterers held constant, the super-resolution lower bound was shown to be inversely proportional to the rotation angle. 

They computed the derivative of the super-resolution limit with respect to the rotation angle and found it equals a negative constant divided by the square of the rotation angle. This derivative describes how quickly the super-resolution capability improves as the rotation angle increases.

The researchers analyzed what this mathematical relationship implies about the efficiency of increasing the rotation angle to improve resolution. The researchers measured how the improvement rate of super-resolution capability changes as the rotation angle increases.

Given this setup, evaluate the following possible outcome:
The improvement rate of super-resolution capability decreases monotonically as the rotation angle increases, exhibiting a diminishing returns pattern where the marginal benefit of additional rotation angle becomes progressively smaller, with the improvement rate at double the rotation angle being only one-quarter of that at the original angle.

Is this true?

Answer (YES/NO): YES